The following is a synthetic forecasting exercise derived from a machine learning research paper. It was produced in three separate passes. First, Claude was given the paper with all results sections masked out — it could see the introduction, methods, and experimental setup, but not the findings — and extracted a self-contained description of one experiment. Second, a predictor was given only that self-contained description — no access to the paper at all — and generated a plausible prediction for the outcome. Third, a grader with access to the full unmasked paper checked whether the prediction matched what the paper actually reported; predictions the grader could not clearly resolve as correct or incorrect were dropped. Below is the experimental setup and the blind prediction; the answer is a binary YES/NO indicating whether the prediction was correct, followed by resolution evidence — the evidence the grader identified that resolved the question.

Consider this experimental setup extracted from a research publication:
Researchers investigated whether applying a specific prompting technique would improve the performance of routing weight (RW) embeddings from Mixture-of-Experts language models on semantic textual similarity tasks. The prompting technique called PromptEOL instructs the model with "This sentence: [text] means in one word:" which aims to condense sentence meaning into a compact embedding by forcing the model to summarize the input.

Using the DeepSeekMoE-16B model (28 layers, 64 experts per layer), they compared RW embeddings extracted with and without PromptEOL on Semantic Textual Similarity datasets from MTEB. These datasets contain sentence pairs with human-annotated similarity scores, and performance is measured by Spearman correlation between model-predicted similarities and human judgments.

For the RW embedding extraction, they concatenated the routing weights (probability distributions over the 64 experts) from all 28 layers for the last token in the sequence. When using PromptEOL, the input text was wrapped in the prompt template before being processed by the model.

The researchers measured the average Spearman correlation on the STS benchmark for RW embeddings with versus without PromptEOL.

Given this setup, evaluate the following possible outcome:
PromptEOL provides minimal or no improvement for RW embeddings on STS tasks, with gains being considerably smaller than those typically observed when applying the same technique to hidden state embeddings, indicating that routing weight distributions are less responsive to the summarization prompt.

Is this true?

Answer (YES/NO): NO